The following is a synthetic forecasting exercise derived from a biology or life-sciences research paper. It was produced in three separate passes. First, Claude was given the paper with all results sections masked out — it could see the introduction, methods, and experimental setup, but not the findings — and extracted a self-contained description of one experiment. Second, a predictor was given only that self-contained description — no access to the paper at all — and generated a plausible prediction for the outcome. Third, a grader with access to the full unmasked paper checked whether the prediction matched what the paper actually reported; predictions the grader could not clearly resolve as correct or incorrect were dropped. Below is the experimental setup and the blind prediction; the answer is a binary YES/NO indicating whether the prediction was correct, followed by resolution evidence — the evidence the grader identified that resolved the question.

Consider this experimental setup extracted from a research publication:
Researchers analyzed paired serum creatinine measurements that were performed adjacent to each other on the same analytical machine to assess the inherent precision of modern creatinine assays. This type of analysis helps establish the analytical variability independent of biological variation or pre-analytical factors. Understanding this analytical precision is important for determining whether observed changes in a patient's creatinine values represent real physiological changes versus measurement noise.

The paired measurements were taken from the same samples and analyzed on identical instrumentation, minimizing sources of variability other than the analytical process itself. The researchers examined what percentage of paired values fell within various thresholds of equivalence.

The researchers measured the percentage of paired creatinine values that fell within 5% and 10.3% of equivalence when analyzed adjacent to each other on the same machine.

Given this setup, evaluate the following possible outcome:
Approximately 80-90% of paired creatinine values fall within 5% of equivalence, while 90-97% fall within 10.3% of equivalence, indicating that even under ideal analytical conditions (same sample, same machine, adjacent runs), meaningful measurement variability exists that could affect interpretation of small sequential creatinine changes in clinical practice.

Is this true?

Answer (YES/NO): NO